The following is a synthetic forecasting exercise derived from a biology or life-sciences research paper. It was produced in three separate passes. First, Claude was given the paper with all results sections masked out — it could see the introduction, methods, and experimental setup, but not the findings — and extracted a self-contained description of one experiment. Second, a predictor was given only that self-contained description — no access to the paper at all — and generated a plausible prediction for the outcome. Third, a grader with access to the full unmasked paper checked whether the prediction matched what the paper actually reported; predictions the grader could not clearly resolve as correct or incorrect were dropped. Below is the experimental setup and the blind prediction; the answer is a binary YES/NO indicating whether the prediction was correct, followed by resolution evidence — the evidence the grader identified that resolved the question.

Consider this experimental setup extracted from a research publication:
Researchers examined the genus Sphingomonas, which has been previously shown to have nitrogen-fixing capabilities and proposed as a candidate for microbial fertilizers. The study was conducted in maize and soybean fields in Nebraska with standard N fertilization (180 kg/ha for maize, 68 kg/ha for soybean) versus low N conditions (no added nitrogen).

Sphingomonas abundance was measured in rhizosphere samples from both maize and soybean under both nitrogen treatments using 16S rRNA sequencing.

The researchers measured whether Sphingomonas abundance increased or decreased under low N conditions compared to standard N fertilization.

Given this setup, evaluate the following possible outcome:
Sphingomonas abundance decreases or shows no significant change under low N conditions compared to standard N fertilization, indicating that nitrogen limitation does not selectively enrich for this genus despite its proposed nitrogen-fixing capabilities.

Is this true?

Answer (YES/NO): YES